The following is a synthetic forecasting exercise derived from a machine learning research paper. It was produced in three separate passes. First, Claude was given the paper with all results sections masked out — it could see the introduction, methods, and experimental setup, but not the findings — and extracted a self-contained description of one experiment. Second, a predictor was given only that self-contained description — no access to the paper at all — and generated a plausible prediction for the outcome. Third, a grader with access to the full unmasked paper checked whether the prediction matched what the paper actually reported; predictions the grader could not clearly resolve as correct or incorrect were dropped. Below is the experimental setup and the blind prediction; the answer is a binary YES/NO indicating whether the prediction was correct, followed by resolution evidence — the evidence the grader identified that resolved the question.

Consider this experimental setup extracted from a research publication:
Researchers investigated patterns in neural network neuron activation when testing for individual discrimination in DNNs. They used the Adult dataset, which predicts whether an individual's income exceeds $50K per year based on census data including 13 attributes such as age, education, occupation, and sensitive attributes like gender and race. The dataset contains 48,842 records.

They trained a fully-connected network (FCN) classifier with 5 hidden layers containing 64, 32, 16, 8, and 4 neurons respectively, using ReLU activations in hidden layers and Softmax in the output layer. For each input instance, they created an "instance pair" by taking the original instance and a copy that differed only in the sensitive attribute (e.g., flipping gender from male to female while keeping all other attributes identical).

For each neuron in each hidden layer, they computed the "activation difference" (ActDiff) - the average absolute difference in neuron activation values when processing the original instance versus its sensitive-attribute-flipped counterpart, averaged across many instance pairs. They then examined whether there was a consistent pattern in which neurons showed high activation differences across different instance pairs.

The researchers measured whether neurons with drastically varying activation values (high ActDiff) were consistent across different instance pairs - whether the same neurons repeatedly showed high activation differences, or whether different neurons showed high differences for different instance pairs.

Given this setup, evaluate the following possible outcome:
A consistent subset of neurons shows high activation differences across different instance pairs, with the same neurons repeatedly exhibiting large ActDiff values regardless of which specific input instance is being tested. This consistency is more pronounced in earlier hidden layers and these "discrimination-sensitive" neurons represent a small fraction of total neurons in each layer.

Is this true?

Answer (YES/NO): NO